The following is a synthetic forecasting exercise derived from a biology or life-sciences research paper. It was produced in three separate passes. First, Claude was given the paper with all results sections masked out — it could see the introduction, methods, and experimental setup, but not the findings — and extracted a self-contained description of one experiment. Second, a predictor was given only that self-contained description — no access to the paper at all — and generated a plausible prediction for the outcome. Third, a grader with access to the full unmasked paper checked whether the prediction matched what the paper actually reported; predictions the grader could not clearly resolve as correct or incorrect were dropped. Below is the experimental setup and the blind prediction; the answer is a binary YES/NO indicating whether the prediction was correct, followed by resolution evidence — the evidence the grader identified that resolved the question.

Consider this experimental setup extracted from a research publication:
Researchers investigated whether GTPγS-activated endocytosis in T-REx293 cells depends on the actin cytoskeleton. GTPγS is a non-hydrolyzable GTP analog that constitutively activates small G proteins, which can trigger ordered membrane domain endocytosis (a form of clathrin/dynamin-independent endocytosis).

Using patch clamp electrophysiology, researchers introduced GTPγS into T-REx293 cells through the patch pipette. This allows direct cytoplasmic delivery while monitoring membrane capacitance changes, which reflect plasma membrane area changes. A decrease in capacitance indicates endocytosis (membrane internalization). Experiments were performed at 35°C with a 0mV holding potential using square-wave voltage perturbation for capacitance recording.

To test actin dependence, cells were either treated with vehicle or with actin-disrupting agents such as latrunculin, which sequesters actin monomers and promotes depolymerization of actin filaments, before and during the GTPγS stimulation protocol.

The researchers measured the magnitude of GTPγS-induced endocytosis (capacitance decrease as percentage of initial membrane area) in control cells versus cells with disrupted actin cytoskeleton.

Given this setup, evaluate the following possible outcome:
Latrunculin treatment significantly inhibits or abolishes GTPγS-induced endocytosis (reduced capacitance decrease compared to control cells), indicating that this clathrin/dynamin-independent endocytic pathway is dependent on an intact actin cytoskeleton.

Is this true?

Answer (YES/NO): YES